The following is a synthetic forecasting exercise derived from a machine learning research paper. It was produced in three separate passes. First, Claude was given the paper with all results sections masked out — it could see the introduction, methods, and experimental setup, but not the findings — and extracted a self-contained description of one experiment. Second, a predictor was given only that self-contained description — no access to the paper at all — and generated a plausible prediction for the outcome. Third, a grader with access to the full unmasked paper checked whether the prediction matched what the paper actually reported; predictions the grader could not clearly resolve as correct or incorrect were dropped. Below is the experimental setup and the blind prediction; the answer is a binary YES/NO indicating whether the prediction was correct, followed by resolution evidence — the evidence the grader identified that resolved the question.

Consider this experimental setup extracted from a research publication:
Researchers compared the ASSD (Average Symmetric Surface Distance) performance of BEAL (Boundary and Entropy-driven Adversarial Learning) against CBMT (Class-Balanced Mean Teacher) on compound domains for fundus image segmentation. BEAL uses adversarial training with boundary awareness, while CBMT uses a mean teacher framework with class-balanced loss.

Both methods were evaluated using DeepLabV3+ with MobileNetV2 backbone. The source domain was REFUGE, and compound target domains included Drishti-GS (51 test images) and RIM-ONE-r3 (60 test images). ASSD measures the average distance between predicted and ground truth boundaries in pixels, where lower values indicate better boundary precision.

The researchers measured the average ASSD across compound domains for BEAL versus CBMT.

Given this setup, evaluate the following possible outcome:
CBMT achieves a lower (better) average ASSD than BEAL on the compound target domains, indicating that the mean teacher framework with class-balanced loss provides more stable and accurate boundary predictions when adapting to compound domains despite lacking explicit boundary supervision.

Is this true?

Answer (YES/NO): YES